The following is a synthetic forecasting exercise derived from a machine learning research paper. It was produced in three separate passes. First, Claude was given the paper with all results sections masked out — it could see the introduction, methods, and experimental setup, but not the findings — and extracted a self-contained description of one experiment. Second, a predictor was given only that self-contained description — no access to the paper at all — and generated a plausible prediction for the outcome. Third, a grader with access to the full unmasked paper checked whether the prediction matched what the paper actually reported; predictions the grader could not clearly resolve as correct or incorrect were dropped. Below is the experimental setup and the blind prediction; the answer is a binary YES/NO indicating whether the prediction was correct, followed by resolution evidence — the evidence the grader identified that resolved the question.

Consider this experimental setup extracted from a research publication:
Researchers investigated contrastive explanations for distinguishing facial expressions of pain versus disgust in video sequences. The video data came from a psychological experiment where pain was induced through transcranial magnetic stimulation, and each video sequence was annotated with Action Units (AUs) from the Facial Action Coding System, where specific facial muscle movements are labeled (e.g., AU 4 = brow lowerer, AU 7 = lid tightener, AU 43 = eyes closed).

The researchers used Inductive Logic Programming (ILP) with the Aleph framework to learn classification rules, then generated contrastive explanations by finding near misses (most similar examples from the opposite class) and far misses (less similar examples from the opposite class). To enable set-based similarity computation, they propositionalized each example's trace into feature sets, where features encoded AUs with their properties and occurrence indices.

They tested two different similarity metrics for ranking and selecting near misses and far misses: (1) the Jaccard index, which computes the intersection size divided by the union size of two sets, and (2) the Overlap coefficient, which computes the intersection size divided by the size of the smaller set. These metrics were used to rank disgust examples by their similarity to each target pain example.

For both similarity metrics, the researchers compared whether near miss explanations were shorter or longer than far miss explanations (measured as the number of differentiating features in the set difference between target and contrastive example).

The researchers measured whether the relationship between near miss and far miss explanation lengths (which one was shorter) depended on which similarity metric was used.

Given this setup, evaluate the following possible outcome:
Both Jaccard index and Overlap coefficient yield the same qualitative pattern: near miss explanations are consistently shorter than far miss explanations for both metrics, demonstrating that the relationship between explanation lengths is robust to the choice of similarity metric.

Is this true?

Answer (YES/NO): NO